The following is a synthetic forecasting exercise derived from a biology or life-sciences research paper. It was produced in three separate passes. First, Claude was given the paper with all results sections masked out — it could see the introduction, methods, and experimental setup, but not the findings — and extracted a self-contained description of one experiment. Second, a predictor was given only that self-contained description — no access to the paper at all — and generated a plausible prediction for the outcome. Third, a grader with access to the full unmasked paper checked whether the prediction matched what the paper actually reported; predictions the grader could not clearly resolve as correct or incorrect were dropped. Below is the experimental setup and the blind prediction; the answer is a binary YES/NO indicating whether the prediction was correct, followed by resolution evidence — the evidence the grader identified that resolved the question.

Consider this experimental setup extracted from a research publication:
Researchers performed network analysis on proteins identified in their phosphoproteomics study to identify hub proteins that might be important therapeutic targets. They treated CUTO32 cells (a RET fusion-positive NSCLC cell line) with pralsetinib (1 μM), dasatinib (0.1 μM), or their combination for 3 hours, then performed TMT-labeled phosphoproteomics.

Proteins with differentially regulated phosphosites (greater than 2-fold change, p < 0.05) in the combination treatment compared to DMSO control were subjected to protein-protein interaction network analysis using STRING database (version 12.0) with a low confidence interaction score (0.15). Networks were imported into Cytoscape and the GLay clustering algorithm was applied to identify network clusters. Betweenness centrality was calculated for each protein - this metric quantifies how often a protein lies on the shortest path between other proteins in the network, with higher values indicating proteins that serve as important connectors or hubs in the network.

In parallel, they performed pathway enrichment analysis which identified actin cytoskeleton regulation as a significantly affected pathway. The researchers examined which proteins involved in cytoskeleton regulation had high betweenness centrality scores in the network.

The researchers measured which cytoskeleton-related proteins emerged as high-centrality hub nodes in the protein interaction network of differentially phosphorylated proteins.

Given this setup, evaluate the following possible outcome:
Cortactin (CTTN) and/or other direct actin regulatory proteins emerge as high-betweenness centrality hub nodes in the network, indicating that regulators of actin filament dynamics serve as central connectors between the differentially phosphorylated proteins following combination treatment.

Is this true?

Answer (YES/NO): NO